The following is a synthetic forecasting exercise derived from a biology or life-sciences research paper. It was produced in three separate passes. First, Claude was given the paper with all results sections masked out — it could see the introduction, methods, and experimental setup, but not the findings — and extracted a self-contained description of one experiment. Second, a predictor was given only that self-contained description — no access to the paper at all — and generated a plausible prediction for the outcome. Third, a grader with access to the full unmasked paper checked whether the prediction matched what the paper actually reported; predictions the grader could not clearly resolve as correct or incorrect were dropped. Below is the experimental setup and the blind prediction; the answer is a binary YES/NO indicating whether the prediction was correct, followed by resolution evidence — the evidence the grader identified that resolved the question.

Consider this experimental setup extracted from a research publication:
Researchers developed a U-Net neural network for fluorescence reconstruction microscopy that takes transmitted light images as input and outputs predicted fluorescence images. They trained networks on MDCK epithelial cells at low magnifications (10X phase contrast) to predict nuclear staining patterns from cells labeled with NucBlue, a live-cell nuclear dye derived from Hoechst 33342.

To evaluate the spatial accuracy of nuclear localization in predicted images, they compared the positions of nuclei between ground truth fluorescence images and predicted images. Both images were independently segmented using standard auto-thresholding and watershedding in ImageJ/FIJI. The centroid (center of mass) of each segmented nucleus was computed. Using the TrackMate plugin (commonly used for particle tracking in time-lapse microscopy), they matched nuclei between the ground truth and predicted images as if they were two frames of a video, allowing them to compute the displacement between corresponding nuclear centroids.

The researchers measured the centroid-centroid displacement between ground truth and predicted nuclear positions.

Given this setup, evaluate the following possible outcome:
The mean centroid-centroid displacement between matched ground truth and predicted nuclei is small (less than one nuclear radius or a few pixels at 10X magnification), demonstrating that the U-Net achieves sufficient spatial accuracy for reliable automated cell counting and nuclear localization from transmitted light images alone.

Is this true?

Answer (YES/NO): YES